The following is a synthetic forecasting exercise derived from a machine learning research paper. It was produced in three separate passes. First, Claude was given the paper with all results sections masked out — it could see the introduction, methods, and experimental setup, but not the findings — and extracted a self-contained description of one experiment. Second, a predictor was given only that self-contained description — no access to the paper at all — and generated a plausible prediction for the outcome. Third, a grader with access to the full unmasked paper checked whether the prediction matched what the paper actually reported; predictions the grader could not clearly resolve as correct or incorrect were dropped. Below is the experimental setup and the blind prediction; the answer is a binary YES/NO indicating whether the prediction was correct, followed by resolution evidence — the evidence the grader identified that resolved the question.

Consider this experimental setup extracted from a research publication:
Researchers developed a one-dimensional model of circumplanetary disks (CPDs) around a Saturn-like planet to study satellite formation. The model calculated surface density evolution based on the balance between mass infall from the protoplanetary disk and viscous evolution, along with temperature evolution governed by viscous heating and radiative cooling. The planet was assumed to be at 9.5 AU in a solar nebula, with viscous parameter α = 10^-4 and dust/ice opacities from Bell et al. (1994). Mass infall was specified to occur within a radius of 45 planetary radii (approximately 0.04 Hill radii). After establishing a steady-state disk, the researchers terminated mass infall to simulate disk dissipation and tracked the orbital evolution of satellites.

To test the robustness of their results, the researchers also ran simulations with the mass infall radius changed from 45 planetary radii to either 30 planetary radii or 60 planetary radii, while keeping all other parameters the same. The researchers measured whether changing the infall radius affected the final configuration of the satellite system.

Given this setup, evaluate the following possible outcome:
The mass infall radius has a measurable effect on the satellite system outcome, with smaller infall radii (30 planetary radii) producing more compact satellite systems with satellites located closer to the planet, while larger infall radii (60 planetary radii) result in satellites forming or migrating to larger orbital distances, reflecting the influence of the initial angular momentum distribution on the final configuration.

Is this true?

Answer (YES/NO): NO